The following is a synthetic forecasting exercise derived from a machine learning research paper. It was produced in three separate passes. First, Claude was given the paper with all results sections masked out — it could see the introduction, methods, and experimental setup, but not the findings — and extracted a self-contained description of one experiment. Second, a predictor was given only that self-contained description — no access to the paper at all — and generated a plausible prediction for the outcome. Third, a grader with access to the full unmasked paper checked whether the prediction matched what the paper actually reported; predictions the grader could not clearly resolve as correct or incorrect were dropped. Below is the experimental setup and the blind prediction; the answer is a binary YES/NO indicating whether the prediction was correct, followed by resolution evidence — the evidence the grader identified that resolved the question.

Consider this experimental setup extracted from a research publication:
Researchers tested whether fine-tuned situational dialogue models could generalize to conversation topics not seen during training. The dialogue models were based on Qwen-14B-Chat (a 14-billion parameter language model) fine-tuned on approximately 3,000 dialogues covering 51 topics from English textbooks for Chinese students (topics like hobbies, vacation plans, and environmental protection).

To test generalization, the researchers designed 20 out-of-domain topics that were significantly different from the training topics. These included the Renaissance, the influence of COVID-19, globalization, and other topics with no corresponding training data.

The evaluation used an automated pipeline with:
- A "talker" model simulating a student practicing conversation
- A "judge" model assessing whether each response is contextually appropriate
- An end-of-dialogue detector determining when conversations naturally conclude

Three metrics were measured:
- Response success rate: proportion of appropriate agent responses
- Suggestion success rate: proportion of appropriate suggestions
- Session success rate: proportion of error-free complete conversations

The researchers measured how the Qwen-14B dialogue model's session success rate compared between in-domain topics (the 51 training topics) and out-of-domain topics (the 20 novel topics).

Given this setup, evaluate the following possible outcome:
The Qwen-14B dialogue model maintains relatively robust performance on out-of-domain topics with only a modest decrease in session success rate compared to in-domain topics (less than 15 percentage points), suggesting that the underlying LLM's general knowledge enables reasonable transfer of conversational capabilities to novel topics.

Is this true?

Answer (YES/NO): YES